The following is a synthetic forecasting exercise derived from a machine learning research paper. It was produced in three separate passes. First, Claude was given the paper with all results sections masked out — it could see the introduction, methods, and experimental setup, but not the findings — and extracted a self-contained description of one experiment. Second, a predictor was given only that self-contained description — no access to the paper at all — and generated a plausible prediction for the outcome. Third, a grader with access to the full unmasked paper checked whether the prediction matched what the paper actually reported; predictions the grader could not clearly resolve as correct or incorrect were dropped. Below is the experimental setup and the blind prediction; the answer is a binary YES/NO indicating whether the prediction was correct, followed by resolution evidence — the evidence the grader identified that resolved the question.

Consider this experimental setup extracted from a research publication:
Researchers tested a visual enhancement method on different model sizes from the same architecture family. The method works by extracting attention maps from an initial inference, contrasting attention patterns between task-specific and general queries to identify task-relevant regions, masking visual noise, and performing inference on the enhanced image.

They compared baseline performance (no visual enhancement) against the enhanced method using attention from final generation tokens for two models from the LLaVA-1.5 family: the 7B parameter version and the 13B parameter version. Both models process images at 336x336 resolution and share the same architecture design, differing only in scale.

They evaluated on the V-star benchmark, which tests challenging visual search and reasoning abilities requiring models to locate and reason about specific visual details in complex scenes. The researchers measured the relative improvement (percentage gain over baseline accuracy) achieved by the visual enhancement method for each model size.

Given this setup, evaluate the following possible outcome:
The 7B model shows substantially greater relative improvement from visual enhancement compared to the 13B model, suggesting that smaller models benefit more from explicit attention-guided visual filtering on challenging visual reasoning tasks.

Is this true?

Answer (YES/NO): NO